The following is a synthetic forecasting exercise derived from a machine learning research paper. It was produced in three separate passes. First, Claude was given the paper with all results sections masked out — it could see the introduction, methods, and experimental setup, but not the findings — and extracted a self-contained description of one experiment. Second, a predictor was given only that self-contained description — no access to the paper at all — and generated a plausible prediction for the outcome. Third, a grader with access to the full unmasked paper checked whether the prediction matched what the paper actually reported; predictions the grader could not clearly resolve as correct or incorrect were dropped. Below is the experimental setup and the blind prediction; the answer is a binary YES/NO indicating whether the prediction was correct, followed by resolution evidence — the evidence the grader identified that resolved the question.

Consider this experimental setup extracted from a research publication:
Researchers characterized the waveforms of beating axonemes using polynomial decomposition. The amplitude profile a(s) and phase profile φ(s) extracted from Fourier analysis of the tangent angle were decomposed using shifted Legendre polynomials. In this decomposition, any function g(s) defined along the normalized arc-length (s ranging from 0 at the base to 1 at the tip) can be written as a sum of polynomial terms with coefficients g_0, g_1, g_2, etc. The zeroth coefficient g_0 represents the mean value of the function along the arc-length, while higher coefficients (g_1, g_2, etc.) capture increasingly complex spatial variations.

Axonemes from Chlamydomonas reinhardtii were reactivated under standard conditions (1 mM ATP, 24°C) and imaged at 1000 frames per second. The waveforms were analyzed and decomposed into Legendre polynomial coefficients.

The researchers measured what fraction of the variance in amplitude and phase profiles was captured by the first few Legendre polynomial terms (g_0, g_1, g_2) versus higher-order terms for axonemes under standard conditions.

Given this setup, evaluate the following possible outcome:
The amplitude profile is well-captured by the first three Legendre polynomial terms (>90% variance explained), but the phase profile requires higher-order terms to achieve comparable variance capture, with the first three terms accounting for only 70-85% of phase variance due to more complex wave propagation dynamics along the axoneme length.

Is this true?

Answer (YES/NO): NO